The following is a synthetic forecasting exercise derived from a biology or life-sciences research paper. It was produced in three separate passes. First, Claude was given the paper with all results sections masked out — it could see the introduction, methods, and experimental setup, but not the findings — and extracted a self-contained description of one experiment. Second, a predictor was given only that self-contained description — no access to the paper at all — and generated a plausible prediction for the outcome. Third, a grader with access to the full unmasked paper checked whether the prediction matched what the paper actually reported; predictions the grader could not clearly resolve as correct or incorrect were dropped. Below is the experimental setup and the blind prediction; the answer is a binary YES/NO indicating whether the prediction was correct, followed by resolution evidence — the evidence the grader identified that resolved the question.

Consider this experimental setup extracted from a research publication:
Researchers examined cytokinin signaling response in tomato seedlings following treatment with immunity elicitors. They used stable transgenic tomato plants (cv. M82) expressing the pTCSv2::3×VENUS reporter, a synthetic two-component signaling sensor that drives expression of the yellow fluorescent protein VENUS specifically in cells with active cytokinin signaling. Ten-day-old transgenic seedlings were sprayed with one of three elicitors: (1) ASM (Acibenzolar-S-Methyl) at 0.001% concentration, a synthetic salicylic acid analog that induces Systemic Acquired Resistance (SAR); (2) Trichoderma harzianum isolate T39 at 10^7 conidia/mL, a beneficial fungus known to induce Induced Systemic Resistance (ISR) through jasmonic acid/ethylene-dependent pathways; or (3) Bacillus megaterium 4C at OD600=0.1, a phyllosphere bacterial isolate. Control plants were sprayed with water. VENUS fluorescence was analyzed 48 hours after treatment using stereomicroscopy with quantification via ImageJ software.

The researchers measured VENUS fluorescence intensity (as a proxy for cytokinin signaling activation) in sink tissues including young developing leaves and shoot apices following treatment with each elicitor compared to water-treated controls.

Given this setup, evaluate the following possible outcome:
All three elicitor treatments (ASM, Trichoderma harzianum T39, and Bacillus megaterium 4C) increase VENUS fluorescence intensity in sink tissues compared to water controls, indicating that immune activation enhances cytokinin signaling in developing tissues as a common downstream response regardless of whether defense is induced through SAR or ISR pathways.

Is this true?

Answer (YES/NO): YES